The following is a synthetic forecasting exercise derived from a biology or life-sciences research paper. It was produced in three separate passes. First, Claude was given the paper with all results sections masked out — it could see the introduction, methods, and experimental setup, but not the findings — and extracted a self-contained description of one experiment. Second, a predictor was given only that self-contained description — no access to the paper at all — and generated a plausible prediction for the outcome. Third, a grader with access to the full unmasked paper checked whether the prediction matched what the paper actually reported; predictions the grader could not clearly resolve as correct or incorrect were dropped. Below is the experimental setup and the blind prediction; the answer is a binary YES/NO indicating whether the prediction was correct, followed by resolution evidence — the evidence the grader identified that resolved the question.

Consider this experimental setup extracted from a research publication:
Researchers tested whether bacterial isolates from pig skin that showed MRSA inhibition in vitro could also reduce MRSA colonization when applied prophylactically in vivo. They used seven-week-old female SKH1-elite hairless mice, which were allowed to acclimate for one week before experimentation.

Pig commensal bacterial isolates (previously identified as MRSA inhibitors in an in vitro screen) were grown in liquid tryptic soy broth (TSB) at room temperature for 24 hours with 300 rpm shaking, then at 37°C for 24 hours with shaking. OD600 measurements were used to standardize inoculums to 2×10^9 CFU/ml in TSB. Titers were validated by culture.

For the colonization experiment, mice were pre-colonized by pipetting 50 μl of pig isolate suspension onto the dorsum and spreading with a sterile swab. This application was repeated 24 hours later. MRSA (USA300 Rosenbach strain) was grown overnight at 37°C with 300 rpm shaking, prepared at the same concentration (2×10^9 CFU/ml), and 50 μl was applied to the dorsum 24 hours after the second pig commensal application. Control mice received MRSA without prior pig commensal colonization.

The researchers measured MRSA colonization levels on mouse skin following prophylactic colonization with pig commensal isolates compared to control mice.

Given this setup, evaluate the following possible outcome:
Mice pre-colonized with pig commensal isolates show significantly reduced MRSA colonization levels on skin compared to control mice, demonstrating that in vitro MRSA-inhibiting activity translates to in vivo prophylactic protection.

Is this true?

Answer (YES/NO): NO